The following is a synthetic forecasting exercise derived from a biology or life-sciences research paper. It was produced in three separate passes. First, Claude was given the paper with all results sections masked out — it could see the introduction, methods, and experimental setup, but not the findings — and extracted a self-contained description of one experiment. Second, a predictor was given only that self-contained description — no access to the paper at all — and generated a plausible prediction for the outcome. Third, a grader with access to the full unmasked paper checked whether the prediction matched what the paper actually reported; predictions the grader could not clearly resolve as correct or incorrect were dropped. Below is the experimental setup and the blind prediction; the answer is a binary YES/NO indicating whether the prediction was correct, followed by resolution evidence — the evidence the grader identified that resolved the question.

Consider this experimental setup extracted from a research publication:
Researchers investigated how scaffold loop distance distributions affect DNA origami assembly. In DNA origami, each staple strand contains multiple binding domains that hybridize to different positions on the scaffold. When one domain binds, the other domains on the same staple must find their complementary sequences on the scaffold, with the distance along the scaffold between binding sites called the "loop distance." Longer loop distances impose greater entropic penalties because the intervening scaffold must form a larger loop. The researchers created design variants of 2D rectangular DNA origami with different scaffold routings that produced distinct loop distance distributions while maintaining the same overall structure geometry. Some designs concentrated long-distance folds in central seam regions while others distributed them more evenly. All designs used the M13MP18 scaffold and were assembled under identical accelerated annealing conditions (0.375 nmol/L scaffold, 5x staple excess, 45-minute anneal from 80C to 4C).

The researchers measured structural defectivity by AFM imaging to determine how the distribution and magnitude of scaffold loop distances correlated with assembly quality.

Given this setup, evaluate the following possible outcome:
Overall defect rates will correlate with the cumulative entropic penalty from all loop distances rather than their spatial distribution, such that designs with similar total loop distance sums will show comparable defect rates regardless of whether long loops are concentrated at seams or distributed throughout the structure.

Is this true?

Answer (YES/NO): NO